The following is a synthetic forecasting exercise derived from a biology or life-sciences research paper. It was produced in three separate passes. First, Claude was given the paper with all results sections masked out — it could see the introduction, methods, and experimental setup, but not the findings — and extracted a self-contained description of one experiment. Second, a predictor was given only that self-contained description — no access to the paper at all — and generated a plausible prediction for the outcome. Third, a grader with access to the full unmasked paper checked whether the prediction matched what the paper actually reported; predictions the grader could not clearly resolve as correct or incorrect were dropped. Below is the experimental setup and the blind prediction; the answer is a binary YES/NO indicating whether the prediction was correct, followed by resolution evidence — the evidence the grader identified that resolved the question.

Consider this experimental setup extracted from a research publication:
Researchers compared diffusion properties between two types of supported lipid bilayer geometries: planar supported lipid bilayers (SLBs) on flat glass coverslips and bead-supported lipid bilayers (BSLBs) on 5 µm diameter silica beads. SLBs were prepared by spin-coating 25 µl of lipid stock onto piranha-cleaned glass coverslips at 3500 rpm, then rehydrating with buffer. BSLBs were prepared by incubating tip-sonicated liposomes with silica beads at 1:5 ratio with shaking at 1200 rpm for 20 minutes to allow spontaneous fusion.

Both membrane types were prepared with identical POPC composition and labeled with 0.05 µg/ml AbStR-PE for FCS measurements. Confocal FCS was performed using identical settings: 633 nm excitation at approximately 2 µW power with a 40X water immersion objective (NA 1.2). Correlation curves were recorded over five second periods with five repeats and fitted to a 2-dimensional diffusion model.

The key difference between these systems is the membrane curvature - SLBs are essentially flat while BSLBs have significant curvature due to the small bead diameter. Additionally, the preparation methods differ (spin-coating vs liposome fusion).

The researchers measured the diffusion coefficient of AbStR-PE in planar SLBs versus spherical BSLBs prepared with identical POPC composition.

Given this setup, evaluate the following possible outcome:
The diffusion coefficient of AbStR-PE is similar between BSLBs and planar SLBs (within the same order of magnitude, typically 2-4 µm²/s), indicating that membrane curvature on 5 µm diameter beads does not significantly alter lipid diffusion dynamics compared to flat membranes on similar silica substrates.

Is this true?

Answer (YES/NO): NO